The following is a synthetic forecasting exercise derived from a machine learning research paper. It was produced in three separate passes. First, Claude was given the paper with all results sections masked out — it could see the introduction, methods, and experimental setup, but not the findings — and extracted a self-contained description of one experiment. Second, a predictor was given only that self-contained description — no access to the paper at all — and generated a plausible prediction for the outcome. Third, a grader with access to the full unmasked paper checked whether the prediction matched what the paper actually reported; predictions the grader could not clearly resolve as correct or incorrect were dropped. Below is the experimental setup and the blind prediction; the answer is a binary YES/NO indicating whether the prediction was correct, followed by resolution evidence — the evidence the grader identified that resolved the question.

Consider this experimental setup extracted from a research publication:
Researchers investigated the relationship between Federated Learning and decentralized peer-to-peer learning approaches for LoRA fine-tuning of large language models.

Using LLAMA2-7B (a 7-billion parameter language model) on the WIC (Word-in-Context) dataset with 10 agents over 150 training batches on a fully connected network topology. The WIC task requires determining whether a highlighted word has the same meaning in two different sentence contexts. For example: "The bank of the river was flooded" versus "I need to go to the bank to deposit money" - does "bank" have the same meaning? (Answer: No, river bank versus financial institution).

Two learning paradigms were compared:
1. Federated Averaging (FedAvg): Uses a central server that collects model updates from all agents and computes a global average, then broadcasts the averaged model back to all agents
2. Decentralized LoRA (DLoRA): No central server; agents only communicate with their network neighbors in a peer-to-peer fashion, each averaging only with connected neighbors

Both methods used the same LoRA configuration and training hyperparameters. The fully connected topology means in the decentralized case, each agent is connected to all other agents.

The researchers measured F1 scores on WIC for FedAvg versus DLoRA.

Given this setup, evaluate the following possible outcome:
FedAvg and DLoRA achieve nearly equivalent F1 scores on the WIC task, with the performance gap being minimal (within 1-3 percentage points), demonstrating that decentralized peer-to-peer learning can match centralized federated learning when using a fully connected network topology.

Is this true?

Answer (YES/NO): YES